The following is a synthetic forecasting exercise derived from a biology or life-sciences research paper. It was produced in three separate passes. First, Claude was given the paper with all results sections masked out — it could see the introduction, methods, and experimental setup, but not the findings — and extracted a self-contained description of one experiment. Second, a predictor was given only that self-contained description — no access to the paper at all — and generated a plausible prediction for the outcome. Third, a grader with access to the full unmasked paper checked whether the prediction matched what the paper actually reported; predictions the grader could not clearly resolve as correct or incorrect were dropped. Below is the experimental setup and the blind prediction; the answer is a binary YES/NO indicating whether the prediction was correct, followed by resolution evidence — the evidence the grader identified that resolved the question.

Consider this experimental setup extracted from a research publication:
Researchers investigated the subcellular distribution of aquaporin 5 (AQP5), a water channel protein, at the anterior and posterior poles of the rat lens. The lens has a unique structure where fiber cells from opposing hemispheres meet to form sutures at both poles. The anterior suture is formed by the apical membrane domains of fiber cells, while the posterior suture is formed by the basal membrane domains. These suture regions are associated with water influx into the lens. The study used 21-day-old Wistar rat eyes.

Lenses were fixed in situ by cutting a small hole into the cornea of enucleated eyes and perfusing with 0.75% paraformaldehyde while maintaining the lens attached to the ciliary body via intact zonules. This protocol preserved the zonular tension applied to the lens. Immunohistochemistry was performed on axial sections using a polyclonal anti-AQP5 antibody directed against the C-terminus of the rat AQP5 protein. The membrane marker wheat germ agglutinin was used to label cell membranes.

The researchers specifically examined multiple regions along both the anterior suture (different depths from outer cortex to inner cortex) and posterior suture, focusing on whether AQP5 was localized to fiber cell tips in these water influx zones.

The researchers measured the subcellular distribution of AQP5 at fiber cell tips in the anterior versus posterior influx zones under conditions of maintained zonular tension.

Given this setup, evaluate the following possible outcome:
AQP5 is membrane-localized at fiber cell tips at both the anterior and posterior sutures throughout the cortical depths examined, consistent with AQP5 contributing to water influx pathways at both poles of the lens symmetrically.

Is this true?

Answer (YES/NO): NO